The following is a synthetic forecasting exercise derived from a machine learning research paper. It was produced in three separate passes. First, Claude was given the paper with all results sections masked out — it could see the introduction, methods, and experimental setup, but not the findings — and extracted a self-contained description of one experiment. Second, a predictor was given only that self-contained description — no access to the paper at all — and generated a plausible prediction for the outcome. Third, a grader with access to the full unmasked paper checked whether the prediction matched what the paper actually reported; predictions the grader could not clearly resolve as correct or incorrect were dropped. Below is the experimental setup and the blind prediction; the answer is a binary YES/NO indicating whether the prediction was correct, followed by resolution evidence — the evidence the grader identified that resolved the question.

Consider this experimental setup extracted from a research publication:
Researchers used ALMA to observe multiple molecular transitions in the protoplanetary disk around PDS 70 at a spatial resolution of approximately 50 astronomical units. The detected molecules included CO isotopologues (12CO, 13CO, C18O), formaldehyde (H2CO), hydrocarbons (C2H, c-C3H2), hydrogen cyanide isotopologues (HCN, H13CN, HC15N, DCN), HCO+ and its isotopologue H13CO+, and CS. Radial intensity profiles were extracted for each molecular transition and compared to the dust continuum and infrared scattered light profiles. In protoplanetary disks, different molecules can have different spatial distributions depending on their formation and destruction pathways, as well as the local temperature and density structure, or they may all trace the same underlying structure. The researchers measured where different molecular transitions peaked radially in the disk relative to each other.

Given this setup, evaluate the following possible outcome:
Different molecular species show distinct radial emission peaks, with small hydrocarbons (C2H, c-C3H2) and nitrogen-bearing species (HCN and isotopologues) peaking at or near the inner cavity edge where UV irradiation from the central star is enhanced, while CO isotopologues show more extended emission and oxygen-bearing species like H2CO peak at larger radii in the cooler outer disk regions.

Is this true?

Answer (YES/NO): NO